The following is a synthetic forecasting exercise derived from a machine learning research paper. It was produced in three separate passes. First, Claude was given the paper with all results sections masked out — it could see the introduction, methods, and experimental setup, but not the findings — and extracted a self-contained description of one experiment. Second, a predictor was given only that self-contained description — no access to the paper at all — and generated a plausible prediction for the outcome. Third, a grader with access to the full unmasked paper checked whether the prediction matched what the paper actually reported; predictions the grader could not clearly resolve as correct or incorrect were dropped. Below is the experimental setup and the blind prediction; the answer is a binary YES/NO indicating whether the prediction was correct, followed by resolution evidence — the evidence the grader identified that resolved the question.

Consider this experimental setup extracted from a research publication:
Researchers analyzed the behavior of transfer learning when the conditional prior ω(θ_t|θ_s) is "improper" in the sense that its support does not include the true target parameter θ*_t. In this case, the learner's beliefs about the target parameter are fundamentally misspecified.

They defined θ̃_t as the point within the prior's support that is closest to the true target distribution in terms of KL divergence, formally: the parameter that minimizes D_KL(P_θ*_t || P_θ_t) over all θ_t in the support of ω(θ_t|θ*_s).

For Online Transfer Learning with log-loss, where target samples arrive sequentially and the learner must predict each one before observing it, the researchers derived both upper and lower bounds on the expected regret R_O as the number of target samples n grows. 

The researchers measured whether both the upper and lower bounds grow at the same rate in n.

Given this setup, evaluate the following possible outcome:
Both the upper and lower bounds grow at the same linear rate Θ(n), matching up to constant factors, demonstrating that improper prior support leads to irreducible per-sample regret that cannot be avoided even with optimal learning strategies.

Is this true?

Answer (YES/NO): YES